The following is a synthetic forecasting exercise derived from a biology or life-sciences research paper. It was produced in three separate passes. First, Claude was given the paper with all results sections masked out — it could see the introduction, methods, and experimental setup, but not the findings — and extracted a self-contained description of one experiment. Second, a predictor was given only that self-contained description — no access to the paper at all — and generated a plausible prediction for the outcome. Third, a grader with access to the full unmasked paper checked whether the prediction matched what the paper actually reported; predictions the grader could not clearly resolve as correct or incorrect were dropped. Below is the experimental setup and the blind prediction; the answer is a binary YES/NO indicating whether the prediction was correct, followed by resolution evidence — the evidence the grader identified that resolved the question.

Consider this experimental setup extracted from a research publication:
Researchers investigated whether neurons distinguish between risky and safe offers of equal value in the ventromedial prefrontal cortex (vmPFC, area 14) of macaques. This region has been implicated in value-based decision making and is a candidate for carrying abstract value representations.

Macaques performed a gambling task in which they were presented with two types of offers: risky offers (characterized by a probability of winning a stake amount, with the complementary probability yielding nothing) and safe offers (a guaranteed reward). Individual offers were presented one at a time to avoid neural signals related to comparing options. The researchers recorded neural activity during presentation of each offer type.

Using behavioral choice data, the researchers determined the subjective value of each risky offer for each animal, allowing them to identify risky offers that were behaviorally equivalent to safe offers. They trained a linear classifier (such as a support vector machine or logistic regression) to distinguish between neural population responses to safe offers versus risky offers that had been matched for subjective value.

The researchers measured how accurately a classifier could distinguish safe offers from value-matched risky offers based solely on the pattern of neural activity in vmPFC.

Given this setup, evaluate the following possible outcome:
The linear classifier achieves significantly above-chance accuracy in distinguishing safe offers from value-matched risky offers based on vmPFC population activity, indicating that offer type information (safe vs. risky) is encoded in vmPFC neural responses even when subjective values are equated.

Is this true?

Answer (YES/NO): YES